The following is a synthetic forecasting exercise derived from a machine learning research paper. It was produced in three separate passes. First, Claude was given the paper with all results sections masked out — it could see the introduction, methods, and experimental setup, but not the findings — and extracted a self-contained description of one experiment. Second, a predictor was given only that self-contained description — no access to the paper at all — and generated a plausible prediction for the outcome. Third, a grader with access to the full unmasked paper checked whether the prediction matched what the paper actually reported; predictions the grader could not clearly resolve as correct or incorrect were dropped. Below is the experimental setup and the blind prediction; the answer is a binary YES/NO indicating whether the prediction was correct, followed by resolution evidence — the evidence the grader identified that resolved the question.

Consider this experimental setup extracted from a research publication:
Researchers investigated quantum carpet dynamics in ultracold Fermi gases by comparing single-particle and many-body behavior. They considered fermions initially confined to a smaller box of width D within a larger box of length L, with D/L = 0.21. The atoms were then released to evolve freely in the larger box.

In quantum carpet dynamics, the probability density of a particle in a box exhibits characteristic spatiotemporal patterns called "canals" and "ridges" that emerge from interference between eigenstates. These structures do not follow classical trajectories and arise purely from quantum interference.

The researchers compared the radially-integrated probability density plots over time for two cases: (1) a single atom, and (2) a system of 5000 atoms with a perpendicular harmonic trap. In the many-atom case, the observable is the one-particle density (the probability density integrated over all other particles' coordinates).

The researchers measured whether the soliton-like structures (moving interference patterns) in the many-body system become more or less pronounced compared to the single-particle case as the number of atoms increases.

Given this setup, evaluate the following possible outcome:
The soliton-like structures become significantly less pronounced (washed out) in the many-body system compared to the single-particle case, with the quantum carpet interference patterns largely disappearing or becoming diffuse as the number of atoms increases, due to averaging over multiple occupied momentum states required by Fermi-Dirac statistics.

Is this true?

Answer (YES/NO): NO